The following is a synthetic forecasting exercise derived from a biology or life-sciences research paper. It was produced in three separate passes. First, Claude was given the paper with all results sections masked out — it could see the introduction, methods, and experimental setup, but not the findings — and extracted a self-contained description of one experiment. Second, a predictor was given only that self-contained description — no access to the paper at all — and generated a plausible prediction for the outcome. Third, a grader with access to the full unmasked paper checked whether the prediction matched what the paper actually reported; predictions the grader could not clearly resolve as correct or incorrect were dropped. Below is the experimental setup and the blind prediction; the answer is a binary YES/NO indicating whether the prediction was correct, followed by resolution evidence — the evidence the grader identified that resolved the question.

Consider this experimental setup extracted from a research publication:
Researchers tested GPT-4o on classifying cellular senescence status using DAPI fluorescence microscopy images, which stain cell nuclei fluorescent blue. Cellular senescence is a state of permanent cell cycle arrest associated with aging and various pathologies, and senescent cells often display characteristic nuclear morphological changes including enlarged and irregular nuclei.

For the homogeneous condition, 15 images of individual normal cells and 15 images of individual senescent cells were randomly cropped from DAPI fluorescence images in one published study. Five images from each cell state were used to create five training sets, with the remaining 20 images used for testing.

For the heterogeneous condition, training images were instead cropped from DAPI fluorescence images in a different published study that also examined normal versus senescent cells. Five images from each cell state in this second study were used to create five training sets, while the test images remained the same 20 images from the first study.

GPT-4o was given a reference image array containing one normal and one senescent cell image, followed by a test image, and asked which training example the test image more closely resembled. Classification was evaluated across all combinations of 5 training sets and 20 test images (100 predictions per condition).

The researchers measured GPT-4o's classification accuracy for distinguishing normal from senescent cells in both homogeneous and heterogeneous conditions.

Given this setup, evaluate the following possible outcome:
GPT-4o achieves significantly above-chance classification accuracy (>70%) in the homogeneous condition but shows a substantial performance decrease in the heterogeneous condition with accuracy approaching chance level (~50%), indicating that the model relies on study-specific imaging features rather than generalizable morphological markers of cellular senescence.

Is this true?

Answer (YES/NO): NO